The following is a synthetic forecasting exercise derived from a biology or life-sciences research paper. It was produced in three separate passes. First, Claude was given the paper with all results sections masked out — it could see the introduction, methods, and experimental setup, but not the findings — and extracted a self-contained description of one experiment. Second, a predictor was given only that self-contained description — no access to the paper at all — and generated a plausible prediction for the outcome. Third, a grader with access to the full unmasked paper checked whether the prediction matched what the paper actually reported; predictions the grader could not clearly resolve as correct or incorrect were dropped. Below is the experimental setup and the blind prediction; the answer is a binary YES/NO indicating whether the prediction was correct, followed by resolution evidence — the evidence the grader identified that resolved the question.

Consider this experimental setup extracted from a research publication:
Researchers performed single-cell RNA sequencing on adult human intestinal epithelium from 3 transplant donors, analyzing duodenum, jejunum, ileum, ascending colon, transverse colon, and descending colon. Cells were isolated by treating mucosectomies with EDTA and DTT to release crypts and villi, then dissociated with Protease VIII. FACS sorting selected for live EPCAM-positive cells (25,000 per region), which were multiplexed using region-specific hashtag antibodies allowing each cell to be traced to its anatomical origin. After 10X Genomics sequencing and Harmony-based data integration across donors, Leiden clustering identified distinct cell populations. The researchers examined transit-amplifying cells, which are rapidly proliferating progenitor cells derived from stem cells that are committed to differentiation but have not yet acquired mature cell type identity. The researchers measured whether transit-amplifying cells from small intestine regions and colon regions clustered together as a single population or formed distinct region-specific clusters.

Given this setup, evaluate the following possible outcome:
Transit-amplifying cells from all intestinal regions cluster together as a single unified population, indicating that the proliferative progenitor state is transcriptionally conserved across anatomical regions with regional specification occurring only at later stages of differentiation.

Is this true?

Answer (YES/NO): NO